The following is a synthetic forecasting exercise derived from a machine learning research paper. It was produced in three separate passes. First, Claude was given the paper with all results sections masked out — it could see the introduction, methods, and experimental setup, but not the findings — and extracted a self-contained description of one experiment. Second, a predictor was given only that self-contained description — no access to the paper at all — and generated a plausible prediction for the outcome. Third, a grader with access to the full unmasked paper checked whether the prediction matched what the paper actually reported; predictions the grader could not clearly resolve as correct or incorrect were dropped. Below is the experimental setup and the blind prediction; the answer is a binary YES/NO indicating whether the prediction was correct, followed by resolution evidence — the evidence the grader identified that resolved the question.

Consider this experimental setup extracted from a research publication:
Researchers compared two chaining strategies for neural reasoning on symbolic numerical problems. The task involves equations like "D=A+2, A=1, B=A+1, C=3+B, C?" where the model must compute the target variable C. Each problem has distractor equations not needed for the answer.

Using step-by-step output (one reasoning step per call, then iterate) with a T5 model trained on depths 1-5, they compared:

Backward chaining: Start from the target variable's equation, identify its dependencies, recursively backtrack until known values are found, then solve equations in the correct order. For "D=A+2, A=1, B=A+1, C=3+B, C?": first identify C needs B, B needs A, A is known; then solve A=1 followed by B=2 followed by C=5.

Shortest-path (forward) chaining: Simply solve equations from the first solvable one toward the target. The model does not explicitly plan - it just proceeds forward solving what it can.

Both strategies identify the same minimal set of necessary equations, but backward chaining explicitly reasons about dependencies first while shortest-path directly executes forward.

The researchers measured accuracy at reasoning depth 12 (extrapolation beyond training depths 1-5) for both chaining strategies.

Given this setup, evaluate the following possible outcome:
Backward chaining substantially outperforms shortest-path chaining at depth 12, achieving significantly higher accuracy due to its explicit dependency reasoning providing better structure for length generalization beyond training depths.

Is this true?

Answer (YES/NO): NO